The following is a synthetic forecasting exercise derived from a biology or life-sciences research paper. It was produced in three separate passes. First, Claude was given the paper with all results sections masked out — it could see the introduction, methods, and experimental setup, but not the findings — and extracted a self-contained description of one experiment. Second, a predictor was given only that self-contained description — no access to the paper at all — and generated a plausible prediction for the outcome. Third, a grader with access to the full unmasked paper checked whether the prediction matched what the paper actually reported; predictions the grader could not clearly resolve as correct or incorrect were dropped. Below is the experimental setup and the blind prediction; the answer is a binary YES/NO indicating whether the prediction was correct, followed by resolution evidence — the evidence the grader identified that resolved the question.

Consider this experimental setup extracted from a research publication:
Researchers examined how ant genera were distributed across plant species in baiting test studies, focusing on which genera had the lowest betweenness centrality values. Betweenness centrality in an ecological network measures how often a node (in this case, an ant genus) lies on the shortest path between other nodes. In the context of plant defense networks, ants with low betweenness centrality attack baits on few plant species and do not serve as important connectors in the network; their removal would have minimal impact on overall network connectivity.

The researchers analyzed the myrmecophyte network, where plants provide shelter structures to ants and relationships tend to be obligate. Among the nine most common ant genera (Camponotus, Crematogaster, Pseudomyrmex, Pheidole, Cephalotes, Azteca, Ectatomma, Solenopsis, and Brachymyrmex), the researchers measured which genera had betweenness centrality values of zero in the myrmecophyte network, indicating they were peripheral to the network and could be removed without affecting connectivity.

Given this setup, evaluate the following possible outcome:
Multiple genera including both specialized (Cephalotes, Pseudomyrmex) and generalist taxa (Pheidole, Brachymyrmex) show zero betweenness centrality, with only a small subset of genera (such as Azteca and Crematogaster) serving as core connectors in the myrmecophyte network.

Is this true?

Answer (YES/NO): NO